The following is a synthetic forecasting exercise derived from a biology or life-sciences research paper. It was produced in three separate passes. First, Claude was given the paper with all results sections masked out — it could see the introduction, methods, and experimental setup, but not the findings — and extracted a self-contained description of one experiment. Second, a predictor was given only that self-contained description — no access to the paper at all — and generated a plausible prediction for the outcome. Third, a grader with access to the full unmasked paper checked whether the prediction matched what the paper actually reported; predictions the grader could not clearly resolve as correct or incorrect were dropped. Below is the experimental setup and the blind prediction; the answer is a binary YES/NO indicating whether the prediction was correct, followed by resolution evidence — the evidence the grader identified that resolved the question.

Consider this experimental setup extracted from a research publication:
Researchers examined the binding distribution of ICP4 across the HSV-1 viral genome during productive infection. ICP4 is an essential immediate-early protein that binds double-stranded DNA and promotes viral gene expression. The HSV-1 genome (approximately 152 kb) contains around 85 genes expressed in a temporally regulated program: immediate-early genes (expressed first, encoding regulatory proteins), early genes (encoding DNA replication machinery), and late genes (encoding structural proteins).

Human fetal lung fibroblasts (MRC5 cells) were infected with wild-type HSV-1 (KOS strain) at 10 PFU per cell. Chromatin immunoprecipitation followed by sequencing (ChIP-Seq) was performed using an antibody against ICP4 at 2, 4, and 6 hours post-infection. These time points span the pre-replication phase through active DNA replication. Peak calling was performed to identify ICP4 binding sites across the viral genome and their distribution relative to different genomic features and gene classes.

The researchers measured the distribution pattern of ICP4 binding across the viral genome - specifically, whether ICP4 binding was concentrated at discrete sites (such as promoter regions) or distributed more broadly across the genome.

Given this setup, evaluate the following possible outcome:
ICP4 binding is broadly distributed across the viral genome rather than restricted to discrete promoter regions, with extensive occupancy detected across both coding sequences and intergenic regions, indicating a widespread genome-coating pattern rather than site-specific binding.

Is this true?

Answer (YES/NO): YES